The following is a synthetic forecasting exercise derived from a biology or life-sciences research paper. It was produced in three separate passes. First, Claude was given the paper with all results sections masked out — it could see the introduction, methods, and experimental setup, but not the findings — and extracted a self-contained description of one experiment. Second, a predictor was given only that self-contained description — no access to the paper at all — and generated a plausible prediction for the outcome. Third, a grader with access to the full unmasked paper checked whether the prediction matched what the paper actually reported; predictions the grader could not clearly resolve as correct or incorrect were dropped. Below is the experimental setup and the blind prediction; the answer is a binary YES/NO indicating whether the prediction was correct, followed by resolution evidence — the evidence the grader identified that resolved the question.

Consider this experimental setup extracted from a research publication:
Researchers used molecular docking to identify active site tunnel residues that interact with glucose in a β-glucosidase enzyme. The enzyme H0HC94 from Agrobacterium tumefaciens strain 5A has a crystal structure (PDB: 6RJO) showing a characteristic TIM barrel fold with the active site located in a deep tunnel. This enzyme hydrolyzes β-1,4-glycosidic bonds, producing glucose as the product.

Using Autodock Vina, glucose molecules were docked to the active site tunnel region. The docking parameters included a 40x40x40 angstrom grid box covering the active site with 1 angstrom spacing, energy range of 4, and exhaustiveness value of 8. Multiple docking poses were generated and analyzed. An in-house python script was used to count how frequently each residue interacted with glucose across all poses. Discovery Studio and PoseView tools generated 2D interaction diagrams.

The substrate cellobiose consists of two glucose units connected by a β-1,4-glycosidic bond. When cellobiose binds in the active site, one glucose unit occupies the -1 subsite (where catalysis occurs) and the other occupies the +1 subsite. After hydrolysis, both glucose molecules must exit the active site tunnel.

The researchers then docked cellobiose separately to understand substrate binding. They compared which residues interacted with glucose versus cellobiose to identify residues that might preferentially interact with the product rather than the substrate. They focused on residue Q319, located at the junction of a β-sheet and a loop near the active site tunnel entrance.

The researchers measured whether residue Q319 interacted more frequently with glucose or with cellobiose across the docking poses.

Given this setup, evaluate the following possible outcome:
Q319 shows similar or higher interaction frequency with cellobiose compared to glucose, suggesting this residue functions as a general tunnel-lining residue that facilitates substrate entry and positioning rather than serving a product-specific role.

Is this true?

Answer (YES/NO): NO